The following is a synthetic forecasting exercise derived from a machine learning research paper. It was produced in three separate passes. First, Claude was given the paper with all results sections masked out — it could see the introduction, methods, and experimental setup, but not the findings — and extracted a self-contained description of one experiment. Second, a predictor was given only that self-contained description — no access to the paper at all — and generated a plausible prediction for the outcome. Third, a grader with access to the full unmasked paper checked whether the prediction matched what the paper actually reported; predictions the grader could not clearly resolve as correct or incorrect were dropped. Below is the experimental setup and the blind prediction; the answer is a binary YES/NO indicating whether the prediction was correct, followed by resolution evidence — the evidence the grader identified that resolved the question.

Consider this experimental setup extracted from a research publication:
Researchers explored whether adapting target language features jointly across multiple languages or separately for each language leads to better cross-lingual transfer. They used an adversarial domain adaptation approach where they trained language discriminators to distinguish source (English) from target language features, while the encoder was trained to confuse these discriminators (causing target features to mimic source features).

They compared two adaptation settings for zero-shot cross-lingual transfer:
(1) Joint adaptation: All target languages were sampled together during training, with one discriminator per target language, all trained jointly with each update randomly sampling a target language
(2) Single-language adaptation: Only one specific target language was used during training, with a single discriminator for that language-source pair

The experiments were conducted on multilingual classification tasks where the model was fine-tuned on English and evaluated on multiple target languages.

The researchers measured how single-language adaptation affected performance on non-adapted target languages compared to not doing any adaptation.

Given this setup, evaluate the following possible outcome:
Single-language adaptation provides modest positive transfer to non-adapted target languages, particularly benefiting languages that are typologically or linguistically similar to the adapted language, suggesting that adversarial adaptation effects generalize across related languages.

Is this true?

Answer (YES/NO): NO